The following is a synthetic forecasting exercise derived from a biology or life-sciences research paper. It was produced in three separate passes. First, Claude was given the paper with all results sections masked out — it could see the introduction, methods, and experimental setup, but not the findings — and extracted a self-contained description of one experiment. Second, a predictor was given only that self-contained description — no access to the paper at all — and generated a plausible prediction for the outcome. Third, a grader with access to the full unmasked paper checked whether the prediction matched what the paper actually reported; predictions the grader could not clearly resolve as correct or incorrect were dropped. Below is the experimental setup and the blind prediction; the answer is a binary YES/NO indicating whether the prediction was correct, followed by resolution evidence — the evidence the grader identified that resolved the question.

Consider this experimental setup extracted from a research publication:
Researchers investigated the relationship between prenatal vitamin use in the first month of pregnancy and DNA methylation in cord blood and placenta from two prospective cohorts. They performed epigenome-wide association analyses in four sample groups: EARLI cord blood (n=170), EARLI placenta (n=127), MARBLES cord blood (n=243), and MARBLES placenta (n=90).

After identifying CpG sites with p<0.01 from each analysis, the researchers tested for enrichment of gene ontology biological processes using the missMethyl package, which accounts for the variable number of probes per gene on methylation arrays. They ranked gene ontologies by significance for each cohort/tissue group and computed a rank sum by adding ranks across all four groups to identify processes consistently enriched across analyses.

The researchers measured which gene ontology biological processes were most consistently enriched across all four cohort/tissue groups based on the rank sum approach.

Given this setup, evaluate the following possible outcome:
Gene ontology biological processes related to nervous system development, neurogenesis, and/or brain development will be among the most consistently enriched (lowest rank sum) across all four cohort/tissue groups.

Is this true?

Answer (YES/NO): YES